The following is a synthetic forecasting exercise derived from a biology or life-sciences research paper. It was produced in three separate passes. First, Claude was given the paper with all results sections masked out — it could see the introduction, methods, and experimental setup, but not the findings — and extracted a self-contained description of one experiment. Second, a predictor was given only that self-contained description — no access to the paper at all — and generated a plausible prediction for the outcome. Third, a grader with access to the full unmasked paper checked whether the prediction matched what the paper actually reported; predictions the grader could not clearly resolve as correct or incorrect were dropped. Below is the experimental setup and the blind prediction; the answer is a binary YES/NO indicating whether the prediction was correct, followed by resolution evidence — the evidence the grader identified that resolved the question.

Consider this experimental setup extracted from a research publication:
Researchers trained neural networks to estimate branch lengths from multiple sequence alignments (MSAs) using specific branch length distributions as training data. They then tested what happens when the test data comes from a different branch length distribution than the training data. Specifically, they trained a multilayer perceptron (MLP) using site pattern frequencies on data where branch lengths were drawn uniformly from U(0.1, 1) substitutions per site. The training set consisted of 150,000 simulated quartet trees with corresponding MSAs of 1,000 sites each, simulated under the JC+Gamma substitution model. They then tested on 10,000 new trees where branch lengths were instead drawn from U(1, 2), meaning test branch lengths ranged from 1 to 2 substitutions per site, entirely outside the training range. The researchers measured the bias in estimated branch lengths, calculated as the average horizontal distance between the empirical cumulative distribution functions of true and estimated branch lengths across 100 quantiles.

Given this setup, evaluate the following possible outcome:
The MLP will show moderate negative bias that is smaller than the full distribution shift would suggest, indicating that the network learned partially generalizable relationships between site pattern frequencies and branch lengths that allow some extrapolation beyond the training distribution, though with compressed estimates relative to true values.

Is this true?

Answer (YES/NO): NO